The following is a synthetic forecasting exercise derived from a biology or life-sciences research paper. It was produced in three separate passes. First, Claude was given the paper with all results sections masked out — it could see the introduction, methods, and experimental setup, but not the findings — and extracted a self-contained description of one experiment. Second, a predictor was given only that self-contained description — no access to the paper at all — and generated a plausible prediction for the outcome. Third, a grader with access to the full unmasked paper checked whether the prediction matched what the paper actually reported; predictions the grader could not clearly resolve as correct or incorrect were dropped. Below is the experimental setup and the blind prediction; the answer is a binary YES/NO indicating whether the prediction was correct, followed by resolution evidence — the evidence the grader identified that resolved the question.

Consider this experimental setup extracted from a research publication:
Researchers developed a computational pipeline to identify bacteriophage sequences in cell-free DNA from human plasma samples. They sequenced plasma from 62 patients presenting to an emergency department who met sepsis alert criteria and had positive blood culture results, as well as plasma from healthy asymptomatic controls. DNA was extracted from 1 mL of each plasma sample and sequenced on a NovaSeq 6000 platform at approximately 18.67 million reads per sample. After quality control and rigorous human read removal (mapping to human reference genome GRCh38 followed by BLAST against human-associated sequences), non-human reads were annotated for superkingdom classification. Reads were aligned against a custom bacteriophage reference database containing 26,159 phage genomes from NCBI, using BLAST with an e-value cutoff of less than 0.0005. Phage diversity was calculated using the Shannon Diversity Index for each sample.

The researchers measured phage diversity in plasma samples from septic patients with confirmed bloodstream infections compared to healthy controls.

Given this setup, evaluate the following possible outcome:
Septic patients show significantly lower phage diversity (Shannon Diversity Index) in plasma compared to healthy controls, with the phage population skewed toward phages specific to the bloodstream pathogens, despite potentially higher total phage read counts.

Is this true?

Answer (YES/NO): NO